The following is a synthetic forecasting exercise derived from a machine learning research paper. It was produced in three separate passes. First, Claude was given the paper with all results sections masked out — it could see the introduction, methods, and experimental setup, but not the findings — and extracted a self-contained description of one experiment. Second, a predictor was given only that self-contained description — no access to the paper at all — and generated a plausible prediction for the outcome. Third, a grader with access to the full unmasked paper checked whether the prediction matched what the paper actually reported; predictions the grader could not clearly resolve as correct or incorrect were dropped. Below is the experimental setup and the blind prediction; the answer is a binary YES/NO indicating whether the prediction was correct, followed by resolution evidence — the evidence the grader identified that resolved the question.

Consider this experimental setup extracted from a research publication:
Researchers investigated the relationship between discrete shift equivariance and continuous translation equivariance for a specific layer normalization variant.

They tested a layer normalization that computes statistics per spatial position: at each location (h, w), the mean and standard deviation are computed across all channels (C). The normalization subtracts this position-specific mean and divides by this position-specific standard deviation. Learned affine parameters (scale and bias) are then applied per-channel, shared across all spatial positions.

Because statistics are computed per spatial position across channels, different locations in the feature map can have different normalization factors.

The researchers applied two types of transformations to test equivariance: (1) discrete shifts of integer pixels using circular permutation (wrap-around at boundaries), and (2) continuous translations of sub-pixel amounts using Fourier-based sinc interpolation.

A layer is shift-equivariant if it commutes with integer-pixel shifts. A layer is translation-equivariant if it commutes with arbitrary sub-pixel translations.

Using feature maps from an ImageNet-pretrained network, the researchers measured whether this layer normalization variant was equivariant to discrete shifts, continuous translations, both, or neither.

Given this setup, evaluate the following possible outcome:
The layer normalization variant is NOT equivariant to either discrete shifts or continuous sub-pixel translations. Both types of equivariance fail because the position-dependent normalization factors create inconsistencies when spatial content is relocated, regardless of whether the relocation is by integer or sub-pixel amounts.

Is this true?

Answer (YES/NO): NO